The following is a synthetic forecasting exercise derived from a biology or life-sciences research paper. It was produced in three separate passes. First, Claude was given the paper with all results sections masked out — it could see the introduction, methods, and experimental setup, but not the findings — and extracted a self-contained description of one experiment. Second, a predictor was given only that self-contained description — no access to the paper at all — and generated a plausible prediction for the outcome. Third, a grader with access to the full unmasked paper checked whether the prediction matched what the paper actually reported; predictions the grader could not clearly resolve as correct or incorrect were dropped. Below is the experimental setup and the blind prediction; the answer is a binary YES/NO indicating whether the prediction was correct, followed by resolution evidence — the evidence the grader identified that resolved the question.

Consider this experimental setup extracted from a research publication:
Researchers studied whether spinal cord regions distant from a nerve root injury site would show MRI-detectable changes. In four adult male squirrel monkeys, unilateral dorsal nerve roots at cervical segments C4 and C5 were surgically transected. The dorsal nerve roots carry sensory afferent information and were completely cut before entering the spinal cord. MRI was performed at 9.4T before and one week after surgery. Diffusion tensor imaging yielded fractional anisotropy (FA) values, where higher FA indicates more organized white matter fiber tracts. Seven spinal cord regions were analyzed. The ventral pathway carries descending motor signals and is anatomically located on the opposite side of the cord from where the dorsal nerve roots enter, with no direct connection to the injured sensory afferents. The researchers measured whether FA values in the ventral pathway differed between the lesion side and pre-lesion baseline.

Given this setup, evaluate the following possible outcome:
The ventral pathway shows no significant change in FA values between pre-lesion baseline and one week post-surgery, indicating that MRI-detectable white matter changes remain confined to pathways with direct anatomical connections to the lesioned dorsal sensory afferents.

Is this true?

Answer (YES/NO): YES